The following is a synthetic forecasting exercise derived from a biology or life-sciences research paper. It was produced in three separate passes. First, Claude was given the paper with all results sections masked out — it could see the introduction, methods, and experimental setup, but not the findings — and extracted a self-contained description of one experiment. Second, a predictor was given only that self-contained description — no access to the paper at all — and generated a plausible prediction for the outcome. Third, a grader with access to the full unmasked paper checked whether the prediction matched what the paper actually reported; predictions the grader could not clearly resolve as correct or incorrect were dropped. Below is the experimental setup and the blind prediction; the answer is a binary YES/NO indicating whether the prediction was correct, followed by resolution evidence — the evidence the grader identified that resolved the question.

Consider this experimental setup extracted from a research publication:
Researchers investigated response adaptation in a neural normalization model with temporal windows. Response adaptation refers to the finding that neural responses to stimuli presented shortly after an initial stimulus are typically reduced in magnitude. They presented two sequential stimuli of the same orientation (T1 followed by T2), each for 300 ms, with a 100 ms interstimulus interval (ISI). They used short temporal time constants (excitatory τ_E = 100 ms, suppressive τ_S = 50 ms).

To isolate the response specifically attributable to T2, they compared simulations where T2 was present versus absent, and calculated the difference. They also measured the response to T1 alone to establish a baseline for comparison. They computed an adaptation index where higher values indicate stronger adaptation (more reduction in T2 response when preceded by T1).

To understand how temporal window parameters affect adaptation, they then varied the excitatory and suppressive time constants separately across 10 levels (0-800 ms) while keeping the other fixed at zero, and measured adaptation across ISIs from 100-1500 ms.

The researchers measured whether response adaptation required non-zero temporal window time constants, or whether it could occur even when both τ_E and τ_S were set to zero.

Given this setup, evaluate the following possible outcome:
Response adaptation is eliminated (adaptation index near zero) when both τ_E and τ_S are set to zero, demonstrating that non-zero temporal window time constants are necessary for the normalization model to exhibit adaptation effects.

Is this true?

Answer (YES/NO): YES